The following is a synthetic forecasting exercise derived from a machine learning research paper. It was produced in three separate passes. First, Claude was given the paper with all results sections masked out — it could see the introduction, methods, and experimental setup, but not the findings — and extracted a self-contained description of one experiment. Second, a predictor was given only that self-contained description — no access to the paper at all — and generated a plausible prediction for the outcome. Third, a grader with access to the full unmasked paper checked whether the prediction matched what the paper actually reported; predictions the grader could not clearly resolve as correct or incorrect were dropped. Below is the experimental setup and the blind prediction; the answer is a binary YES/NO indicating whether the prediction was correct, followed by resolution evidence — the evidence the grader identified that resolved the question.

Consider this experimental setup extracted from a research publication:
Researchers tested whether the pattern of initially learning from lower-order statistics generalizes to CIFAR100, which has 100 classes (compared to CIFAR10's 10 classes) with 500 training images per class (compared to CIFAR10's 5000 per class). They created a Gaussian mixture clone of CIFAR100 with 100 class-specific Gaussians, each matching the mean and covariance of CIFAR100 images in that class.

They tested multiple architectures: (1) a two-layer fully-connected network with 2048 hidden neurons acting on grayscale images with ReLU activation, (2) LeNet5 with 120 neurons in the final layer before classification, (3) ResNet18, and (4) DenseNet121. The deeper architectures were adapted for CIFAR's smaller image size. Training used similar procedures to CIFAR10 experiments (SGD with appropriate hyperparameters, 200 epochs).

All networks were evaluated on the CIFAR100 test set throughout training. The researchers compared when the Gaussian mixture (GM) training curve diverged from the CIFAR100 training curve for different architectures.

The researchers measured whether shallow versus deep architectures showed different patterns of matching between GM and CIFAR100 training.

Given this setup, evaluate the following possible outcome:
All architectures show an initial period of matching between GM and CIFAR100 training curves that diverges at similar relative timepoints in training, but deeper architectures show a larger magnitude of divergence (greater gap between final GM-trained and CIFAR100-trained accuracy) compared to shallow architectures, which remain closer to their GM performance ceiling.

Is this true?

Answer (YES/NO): NO